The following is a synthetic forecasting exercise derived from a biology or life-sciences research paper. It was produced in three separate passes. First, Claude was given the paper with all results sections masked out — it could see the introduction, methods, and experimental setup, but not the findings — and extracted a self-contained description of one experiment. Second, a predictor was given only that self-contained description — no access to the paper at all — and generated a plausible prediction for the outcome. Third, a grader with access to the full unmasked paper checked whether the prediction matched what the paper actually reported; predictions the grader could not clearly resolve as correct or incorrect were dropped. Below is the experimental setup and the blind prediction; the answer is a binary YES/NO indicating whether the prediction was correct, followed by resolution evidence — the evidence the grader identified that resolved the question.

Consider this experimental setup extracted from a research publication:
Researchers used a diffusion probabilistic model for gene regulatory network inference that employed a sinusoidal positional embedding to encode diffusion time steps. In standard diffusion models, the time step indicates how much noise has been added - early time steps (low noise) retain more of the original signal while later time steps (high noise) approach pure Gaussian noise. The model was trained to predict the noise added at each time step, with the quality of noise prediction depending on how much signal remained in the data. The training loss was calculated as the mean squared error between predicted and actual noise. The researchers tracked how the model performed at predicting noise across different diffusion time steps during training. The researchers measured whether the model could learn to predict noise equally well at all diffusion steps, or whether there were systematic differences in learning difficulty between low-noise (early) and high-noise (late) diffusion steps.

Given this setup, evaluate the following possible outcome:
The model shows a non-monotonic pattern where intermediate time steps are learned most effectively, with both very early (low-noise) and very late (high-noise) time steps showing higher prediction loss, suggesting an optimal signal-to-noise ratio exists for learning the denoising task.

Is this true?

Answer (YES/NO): NO